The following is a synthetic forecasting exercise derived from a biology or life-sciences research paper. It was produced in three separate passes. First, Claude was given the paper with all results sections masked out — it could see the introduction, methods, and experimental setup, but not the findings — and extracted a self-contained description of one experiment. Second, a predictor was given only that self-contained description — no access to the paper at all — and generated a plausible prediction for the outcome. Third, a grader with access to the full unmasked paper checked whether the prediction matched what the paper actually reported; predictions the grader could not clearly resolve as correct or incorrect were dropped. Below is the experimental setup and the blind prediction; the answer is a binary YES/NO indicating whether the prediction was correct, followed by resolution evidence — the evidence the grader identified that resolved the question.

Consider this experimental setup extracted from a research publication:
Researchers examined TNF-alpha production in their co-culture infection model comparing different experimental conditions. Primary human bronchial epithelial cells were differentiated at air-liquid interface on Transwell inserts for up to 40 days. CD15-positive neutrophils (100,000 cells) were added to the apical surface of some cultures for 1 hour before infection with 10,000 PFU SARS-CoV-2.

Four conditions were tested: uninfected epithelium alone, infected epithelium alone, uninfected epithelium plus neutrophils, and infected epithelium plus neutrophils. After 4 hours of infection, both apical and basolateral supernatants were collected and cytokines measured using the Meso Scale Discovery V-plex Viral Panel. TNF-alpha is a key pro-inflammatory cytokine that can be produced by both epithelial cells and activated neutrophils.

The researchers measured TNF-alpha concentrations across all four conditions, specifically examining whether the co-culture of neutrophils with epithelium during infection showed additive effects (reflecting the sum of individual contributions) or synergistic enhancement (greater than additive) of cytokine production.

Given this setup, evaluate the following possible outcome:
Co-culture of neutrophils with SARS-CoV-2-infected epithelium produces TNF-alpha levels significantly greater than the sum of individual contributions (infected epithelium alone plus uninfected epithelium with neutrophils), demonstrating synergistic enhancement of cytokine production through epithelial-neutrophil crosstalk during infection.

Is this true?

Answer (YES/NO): YES